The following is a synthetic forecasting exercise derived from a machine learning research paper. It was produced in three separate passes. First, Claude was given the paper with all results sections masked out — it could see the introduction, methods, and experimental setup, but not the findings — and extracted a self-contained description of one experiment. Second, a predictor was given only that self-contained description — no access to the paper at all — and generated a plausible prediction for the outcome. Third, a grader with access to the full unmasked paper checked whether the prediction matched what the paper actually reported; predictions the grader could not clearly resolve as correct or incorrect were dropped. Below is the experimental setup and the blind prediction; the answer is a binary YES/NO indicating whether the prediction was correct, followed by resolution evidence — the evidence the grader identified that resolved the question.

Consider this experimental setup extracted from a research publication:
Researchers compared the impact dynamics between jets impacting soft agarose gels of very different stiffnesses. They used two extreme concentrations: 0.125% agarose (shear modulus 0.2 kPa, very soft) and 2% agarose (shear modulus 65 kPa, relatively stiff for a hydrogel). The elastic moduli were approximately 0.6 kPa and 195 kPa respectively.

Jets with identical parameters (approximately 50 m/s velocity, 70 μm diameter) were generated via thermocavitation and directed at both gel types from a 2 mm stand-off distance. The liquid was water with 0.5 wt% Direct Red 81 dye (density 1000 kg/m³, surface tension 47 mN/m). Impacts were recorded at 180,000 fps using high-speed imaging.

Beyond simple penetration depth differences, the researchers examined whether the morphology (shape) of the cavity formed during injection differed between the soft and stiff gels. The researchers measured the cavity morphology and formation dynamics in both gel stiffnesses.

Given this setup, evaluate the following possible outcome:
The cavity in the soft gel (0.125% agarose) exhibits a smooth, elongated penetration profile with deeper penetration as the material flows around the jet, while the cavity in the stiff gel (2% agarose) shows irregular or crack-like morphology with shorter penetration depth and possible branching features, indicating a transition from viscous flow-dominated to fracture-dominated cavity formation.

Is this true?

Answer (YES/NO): NO